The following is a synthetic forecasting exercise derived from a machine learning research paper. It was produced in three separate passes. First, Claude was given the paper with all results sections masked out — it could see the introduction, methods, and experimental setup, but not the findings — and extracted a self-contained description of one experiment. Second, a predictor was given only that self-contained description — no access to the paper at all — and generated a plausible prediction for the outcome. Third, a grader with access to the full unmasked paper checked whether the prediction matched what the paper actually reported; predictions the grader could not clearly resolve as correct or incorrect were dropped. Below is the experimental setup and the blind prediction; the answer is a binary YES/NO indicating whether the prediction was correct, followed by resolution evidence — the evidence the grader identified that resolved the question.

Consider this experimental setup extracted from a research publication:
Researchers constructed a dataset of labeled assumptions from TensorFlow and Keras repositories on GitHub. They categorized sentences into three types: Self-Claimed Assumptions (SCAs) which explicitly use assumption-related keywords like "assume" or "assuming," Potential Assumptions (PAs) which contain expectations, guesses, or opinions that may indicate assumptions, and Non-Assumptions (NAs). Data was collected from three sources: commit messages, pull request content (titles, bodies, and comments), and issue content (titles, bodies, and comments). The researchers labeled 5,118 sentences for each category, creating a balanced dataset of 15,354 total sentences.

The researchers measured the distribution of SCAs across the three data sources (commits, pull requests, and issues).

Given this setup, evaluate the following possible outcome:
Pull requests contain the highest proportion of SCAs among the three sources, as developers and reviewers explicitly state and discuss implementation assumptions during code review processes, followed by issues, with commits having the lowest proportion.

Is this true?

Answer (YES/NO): NO